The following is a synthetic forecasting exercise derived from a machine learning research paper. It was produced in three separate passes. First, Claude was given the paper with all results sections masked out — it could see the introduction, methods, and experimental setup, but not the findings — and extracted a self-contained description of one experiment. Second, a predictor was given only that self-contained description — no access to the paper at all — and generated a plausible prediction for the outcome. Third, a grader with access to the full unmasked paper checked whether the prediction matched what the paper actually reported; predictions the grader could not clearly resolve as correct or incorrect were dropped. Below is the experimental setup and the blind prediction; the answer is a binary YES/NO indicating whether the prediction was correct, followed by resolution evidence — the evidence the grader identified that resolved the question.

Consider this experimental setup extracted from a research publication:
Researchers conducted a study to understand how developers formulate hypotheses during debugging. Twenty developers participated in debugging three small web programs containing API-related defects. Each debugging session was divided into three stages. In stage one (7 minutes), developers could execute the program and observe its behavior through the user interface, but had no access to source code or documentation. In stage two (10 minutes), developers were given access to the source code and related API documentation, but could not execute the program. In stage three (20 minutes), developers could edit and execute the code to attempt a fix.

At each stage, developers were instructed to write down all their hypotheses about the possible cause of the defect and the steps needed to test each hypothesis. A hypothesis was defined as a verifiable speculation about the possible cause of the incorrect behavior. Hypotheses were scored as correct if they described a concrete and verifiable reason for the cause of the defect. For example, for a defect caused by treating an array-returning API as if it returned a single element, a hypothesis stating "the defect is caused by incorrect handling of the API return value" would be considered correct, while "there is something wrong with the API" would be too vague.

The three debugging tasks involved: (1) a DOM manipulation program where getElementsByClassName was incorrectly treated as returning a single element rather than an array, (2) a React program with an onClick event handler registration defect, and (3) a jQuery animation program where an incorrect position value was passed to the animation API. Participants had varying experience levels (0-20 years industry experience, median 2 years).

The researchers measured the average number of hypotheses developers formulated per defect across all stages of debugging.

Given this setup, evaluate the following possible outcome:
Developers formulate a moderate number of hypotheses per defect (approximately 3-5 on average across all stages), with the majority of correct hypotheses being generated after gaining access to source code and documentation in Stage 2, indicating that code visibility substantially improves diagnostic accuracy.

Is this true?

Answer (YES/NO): NO